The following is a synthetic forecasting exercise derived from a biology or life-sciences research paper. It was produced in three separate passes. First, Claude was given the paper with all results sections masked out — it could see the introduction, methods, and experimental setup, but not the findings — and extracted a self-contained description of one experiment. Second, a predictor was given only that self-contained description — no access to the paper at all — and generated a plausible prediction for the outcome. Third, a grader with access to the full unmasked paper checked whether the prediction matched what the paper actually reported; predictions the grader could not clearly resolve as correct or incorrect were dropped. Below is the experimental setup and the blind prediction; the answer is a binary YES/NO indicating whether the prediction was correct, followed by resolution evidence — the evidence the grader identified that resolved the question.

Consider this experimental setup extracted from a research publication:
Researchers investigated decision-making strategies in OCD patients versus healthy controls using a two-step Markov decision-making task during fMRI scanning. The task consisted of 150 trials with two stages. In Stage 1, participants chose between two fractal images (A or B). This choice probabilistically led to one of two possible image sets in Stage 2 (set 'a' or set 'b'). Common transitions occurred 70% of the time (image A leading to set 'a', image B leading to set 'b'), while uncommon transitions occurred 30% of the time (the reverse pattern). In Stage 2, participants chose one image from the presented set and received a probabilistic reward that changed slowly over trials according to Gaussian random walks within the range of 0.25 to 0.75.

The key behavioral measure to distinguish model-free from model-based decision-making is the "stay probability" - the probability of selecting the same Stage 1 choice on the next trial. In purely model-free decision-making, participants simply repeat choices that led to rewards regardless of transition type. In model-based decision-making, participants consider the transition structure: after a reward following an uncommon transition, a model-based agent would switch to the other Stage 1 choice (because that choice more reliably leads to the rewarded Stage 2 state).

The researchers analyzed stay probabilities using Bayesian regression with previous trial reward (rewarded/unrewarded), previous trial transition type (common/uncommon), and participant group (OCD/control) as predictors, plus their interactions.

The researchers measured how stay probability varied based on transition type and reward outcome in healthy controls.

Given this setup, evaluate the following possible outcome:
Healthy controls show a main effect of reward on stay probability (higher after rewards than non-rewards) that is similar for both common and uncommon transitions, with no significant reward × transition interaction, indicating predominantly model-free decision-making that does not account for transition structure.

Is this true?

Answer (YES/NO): YES